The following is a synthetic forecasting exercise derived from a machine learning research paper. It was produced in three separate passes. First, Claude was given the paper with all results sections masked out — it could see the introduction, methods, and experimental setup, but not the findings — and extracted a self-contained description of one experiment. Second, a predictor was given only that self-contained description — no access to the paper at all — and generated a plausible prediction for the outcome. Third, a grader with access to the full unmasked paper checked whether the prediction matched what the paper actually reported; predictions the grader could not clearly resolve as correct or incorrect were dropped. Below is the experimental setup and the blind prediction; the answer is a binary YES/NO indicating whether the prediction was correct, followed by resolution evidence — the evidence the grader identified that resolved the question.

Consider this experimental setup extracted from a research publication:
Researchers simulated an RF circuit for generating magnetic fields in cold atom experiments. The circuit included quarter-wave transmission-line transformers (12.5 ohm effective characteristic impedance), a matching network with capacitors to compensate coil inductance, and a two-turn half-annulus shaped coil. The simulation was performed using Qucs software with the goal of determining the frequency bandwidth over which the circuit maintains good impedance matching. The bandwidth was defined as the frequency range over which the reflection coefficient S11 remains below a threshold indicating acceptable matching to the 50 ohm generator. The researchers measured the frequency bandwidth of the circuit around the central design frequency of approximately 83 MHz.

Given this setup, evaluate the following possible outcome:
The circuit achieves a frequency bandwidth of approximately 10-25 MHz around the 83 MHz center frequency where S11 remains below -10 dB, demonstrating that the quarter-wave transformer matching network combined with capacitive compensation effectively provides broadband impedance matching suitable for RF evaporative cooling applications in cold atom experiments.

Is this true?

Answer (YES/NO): NO